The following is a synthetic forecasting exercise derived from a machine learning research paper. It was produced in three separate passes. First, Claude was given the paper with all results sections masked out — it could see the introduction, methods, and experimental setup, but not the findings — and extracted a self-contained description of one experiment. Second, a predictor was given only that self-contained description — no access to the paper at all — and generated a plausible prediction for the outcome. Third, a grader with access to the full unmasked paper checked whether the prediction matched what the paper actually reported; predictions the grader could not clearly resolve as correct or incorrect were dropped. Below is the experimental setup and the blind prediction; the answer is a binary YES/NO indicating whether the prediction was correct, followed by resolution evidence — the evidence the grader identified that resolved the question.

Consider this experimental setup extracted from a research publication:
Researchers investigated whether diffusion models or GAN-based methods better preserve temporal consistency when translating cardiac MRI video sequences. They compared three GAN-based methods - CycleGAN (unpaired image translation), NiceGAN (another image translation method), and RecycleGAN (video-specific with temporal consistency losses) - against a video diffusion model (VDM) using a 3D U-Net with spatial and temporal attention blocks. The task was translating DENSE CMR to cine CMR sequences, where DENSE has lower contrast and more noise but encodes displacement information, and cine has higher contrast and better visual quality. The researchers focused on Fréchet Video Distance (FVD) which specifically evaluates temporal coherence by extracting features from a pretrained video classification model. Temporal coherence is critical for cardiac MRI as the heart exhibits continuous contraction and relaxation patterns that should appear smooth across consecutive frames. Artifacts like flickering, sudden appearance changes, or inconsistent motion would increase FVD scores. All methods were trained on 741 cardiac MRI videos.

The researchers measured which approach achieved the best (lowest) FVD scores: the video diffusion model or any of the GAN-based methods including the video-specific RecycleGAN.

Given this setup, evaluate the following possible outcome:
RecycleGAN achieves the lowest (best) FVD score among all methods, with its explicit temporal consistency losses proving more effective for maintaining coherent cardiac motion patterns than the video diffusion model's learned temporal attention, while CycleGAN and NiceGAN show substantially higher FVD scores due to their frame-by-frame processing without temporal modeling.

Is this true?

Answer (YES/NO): NO